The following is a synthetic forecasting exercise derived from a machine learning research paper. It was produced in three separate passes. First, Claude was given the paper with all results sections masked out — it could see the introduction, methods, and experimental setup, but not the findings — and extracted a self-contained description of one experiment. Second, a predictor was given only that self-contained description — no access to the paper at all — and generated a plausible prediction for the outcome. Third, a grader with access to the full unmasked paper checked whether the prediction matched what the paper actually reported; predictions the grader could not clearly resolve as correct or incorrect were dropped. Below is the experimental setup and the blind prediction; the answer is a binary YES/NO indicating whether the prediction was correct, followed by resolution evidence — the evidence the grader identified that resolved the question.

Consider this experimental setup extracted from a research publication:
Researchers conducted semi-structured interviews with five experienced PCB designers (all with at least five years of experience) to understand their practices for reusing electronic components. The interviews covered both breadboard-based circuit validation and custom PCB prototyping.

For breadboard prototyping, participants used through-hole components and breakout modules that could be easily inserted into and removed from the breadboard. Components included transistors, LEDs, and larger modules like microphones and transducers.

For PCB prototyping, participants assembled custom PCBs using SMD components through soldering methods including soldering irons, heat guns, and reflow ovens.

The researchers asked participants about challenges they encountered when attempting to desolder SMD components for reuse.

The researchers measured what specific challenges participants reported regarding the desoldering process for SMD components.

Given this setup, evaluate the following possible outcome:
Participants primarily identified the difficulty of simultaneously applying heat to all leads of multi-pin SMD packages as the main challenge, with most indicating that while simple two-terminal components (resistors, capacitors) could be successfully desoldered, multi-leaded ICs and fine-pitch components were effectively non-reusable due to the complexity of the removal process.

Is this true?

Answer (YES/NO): NO